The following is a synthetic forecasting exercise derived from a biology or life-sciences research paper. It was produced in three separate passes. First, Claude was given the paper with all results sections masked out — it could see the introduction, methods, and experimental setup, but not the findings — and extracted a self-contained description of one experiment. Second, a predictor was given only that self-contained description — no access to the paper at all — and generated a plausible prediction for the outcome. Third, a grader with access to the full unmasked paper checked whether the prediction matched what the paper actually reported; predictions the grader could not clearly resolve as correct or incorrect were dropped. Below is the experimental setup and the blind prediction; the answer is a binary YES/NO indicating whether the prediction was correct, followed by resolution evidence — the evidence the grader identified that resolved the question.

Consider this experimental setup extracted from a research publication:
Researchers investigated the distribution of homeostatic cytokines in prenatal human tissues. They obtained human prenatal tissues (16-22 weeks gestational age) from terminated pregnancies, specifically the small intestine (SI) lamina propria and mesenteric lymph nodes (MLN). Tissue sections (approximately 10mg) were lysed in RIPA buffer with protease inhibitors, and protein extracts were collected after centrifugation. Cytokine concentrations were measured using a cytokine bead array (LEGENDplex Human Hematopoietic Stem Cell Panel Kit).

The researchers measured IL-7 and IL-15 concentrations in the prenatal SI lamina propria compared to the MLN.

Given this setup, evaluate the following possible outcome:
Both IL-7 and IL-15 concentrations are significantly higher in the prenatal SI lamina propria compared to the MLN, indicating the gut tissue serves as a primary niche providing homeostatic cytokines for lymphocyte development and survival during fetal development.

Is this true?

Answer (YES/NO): YES